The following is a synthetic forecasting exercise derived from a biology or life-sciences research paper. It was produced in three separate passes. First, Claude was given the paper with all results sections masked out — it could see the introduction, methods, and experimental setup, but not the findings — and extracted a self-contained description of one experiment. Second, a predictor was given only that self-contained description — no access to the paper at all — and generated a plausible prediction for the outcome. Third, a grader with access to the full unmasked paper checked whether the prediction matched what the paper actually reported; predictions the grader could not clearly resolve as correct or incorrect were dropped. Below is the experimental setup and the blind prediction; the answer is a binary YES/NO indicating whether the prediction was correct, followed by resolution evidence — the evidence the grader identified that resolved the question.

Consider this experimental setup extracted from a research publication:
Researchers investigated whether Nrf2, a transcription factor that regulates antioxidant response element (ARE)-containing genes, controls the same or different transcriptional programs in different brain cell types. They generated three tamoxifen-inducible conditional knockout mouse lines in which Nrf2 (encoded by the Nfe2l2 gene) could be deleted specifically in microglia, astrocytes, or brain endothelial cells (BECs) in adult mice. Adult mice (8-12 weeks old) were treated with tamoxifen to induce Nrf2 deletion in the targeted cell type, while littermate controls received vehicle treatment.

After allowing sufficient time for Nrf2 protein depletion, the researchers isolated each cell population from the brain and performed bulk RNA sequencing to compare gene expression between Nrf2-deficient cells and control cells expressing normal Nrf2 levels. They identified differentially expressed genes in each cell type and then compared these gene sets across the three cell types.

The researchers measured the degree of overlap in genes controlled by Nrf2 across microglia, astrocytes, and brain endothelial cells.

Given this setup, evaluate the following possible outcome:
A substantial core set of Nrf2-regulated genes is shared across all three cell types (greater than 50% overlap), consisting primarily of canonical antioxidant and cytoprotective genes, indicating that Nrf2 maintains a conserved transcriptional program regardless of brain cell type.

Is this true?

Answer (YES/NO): NO